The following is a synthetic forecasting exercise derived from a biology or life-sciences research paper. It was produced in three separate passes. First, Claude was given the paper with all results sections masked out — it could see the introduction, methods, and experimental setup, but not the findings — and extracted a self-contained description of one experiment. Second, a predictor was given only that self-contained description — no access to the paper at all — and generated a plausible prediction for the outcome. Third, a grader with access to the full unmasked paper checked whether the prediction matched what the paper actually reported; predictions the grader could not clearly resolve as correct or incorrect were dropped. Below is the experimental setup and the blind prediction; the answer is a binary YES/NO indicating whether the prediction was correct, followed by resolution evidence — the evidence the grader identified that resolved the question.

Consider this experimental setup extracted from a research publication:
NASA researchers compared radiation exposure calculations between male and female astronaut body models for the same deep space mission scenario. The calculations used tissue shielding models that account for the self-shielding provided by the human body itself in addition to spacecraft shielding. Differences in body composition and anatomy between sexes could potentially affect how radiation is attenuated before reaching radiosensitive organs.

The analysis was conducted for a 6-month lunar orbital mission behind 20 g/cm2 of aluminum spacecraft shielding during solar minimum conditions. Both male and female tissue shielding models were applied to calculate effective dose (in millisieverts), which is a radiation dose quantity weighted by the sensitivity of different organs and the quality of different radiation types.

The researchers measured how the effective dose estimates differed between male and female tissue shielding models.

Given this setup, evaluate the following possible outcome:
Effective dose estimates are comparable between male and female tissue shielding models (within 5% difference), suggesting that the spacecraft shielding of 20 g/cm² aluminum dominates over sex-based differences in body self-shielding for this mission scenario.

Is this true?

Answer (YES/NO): YES